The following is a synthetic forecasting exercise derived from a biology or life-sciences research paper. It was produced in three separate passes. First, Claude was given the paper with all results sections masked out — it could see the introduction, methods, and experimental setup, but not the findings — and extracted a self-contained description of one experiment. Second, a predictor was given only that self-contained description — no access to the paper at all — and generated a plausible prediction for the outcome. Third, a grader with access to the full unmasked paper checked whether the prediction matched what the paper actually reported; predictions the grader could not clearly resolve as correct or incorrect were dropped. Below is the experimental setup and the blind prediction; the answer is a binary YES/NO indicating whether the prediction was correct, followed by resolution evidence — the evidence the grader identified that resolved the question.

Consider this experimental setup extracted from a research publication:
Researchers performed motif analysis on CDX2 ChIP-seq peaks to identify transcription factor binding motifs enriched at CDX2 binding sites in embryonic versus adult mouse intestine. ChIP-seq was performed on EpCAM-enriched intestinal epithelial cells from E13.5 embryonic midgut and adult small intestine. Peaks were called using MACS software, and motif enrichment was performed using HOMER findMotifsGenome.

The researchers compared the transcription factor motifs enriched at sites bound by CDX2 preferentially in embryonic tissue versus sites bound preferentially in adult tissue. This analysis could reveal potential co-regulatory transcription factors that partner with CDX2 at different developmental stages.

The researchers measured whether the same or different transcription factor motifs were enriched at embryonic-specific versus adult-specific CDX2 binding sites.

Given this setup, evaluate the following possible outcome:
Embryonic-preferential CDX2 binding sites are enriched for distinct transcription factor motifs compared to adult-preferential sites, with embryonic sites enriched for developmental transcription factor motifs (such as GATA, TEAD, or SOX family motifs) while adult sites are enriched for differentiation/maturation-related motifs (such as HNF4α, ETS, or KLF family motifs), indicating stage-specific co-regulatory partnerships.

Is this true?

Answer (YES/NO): NO